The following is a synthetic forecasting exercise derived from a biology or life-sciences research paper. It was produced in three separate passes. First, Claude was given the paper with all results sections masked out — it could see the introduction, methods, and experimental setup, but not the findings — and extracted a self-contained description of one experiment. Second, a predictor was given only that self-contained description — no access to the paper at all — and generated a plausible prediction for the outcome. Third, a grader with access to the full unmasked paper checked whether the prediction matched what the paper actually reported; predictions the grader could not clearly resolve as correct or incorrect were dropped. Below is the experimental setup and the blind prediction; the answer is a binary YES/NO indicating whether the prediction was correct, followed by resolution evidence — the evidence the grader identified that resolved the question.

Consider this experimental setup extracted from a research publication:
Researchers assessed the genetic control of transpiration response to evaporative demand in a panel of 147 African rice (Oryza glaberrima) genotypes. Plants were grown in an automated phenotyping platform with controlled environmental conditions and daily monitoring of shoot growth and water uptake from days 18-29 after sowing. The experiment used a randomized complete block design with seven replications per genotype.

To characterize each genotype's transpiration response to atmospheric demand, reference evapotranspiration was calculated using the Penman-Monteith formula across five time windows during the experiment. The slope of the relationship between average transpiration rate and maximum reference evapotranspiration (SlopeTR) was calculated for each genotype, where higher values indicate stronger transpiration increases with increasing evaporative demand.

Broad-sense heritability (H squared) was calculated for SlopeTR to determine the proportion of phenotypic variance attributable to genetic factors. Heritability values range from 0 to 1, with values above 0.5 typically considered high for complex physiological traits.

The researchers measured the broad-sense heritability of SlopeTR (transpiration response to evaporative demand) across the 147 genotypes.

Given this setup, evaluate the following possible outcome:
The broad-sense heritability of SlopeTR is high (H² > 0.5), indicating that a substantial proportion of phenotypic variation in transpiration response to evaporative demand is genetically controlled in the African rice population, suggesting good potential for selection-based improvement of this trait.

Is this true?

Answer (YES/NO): NO